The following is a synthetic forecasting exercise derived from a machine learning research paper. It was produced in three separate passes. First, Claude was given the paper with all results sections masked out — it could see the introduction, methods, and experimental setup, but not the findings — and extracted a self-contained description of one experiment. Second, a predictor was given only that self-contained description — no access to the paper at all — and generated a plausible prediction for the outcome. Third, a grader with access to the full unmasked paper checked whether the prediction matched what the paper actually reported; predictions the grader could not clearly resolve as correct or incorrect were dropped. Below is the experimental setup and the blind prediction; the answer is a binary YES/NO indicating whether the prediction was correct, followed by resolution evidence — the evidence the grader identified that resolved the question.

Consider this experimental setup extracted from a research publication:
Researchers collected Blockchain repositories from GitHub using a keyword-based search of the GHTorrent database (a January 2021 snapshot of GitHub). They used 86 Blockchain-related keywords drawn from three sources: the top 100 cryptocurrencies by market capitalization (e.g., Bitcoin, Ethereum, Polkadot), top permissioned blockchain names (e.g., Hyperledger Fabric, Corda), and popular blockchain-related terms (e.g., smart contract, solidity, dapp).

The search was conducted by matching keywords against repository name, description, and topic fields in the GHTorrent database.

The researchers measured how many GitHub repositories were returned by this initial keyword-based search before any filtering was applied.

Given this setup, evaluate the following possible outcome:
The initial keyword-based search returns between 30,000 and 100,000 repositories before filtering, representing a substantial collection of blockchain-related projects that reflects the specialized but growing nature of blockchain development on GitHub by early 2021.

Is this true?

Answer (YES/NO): NO